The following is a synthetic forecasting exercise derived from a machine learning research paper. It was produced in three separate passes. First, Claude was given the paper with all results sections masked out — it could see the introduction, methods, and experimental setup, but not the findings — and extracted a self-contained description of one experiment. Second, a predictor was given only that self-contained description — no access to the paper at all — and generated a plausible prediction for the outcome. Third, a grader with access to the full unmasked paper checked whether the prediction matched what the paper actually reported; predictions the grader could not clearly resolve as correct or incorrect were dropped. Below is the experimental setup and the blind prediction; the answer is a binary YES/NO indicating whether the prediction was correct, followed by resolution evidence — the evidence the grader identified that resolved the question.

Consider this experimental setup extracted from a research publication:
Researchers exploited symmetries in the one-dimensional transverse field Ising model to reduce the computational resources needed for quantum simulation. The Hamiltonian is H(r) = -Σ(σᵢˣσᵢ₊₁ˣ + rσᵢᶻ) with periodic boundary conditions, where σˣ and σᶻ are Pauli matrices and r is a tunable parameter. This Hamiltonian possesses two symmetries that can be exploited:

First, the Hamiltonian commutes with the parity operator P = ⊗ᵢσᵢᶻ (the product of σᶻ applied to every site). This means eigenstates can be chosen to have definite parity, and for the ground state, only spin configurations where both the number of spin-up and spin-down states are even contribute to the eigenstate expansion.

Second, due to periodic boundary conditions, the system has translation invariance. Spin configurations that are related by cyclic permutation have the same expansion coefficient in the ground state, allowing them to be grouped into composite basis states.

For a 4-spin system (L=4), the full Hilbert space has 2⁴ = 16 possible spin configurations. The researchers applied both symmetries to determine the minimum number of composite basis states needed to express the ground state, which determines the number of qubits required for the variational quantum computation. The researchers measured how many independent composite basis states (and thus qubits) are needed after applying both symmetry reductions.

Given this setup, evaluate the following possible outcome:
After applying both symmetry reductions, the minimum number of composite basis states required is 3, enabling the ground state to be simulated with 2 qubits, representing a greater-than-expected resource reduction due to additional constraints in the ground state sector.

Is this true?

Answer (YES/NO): NO